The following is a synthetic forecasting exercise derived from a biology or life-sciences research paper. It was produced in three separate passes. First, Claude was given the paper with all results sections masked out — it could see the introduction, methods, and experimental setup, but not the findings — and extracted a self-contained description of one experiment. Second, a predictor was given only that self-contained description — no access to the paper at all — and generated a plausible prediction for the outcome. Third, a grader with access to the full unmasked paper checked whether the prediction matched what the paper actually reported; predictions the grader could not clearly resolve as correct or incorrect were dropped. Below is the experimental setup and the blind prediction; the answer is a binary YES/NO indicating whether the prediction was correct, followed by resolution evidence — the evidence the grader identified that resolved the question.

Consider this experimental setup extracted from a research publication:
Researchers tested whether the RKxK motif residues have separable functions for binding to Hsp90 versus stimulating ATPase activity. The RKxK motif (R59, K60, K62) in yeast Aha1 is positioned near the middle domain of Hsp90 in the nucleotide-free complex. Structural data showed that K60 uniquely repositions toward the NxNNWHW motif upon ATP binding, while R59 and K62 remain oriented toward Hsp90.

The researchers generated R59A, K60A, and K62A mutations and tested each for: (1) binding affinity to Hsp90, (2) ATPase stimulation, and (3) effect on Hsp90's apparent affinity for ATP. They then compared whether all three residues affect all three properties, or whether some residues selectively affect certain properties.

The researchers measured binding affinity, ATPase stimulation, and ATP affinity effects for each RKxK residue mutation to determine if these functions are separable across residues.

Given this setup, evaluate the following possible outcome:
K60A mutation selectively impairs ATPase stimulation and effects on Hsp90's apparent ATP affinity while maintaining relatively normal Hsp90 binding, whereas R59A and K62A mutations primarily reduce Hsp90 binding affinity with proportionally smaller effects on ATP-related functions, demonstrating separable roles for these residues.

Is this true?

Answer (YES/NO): NO